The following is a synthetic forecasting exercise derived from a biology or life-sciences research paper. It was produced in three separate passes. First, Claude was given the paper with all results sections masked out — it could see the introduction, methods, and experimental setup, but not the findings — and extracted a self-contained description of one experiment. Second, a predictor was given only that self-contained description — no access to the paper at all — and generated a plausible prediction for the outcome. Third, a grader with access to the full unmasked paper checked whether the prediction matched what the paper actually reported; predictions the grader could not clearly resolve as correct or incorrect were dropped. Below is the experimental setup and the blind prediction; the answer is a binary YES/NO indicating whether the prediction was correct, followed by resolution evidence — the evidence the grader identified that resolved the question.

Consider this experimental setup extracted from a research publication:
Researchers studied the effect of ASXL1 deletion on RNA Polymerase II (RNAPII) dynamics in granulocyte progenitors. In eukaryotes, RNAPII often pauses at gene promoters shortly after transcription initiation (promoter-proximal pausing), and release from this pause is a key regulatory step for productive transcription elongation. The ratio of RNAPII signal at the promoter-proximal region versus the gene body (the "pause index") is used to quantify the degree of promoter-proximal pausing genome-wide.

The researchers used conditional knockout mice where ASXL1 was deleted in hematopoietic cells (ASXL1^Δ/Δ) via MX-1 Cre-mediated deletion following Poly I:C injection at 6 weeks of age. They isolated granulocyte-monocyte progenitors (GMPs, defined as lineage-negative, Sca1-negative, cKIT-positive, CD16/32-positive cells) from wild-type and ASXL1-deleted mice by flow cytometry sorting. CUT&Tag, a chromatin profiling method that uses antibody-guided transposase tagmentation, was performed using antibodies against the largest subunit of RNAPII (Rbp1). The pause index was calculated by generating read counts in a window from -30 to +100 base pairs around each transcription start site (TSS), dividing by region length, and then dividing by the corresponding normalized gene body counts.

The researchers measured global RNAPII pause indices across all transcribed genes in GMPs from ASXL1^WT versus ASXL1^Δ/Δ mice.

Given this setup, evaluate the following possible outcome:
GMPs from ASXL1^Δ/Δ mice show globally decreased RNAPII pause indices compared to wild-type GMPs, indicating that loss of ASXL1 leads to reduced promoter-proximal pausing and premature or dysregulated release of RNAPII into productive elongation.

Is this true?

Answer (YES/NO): YES